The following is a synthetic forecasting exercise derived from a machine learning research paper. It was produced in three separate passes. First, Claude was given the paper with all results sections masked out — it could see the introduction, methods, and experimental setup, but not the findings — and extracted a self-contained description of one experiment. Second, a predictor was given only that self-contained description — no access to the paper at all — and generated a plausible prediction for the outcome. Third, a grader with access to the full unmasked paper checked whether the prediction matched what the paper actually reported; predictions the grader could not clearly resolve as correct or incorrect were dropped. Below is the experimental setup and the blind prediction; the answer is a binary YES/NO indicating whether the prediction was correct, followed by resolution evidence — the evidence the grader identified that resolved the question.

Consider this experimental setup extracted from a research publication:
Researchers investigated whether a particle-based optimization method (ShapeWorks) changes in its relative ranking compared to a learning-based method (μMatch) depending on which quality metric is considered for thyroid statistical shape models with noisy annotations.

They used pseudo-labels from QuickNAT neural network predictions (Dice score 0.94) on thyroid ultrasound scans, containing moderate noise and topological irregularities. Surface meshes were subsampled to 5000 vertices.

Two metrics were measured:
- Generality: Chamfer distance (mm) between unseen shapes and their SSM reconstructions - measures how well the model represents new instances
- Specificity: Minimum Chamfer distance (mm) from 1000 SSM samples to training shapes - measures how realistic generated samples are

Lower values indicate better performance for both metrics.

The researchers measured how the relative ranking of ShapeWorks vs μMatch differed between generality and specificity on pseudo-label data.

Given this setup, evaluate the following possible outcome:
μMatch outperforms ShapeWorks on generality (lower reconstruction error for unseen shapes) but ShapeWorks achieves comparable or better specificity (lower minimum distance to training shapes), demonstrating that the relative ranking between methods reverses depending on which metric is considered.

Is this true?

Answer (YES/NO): NO